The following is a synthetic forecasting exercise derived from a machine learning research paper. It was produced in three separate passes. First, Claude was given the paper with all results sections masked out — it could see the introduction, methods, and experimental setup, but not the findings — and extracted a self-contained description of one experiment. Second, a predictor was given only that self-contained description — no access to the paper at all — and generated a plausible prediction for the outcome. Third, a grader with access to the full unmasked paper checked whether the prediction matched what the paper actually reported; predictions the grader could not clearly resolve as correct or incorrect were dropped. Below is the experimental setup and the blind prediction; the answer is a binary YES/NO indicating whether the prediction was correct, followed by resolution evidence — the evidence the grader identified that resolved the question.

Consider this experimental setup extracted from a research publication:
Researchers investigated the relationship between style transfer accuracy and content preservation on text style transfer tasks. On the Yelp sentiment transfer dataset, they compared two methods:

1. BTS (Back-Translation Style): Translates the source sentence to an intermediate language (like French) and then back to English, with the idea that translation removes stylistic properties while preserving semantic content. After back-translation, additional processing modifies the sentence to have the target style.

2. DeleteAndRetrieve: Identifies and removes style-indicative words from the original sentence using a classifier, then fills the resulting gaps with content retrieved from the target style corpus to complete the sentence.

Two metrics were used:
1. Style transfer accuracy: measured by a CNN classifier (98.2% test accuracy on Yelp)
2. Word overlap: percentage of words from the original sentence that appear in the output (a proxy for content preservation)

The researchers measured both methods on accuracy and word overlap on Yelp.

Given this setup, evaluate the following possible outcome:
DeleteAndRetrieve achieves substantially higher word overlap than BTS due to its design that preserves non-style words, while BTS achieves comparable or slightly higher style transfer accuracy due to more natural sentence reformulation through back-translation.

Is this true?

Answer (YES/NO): YES